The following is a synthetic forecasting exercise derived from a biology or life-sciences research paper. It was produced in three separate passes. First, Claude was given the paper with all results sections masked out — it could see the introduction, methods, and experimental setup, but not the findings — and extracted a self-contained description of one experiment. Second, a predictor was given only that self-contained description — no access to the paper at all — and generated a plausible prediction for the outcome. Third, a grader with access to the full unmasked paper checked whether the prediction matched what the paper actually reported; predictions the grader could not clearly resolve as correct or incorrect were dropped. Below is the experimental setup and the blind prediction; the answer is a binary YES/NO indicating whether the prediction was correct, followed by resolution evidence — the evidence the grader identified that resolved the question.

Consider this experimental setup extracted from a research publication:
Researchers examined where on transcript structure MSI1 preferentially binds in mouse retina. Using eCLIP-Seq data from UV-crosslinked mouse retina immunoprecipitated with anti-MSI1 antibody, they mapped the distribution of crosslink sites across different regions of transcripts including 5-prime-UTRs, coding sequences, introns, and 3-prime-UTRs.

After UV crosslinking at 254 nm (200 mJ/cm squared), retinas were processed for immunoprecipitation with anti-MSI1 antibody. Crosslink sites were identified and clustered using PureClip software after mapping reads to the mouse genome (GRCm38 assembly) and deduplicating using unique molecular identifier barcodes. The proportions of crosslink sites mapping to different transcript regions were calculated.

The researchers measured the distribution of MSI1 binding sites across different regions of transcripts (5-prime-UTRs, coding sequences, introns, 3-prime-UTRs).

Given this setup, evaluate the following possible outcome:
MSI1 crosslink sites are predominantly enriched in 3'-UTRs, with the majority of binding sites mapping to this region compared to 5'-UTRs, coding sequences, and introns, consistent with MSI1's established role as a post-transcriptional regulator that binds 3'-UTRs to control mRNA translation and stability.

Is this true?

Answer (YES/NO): YES